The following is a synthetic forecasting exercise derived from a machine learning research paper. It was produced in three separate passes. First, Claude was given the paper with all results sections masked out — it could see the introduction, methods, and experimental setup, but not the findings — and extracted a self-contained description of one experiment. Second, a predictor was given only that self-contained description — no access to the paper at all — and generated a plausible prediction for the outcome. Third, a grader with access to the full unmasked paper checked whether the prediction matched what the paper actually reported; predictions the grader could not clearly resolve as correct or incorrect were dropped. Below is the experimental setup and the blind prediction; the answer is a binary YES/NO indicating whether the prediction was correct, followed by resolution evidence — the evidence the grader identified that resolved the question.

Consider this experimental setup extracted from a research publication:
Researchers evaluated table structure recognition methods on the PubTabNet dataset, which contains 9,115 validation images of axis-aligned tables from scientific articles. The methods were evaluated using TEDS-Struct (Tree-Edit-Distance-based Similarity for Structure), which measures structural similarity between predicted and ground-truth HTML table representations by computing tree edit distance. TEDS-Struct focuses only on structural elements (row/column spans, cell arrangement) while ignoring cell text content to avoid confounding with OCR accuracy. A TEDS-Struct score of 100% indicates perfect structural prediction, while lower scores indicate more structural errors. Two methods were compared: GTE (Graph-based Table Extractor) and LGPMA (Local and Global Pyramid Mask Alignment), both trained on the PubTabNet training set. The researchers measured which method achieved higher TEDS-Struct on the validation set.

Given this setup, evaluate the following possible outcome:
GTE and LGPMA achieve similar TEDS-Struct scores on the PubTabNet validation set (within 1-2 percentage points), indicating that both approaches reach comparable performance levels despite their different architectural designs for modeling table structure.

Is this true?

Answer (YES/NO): NO